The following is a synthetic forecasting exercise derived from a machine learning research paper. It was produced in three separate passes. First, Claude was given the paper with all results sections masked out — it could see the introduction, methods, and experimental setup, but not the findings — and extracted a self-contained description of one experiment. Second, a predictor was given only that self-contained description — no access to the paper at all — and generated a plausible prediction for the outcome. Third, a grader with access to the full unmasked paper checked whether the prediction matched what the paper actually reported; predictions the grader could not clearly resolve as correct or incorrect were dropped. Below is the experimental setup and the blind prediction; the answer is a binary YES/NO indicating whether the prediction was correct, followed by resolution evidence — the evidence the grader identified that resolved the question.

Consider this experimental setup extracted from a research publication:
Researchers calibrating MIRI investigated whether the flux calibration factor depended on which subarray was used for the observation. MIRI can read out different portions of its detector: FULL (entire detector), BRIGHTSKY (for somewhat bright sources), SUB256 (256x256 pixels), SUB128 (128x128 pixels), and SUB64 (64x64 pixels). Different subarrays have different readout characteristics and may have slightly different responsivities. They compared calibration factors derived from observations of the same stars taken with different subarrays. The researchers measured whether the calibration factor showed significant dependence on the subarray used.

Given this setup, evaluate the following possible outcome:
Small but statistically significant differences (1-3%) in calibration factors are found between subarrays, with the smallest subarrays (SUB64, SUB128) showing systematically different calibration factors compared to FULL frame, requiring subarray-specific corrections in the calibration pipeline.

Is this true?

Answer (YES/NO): NO